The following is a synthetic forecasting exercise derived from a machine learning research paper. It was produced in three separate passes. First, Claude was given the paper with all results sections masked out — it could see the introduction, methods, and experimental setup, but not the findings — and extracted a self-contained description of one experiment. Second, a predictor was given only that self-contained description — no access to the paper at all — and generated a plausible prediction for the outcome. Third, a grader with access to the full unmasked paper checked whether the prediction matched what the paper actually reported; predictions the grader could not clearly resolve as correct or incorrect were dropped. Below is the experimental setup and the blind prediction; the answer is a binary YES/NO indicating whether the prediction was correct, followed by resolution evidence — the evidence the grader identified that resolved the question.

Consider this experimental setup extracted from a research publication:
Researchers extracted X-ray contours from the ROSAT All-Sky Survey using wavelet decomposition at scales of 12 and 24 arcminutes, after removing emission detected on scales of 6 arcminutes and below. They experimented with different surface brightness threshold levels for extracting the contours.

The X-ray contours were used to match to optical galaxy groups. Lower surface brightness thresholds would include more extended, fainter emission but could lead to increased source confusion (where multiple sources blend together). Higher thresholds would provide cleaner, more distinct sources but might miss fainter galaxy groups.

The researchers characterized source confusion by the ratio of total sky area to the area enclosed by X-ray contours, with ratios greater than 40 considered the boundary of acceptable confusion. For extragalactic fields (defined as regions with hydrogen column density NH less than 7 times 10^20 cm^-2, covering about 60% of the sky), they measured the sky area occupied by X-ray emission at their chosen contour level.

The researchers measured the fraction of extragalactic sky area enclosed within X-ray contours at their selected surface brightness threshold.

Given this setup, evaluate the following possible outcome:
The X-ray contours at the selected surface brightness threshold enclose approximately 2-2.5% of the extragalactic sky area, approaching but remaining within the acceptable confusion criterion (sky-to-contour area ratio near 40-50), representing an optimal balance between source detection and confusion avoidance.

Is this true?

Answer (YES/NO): YES